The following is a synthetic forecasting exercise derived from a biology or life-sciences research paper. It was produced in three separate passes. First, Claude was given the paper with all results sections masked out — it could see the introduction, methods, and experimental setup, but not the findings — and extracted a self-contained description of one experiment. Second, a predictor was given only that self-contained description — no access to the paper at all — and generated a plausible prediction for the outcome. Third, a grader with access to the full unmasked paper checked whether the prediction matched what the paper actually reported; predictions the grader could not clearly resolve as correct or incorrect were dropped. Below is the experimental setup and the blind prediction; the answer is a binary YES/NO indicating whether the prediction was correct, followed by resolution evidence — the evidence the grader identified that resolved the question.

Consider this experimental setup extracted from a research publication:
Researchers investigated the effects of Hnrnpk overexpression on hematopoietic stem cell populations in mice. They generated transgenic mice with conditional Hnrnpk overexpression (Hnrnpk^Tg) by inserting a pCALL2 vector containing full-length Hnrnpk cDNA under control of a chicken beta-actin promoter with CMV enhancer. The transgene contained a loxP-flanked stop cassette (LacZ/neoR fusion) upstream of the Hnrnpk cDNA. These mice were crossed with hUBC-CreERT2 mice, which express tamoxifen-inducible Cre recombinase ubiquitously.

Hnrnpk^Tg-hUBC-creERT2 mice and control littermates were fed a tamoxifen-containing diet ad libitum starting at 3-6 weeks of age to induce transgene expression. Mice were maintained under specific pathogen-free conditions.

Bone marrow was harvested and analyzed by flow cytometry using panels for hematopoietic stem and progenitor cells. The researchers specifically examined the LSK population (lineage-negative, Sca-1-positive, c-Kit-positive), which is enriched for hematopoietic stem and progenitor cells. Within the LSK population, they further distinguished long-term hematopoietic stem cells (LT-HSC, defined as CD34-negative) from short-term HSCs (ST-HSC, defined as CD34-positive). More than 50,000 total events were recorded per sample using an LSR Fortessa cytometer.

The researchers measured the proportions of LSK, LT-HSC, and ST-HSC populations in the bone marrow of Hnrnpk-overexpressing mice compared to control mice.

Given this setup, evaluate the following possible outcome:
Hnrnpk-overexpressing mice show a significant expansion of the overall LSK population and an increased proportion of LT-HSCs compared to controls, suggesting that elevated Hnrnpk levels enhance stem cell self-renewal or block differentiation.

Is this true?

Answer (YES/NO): NO